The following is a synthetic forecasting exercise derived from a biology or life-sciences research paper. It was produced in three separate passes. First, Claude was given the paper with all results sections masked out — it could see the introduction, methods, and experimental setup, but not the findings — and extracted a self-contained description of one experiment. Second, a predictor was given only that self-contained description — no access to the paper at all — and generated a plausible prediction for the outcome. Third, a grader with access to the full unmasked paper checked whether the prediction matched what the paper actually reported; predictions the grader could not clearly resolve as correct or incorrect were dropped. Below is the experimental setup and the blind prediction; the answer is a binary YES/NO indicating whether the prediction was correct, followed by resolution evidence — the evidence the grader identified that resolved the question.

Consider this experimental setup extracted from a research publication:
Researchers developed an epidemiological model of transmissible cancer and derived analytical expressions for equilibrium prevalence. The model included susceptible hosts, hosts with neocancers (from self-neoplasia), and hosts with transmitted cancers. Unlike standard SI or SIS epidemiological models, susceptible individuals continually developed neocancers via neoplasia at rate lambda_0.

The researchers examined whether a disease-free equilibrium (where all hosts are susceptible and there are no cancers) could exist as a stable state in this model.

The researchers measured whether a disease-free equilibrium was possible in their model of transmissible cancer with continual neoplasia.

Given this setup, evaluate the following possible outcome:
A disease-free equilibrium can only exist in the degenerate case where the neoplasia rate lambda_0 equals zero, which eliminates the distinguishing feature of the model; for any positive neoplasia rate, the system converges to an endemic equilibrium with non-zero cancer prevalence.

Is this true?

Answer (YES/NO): YES